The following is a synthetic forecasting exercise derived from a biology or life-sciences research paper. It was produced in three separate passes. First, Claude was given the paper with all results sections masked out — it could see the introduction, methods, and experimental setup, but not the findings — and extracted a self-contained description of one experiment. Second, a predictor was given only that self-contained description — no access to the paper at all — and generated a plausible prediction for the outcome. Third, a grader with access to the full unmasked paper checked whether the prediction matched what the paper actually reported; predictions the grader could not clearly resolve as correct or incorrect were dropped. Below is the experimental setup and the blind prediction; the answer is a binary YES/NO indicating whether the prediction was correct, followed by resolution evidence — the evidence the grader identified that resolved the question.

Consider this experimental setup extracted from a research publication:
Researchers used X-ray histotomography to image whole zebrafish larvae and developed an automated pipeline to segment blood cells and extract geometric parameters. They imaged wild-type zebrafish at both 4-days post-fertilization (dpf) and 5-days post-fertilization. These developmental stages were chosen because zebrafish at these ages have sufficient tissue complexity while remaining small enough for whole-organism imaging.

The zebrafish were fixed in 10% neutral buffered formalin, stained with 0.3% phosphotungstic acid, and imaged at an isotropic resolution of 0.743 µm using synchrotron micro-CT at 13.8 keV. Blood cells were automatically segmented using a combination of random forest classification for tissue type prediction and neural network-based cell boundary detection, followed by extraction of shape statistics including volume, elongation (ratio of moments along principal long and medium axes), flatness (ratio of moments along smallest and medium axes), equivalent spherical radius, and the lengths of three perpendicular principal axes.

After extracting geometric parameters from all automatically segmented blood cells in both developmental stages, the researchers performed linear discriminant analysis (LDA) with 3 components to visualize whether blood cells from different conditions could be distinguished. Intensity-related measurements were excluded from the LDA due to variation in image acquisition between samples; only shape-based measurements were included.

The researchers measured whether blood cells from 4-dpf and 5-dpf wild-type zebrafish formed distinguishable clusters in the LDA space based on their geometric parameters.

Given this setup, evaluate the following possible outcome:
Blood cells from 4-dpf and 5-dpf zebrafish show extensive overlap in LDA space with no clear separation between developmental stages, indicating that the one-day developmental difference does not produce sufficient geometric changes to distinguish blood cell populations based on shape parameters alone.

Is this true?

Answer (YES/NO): NO